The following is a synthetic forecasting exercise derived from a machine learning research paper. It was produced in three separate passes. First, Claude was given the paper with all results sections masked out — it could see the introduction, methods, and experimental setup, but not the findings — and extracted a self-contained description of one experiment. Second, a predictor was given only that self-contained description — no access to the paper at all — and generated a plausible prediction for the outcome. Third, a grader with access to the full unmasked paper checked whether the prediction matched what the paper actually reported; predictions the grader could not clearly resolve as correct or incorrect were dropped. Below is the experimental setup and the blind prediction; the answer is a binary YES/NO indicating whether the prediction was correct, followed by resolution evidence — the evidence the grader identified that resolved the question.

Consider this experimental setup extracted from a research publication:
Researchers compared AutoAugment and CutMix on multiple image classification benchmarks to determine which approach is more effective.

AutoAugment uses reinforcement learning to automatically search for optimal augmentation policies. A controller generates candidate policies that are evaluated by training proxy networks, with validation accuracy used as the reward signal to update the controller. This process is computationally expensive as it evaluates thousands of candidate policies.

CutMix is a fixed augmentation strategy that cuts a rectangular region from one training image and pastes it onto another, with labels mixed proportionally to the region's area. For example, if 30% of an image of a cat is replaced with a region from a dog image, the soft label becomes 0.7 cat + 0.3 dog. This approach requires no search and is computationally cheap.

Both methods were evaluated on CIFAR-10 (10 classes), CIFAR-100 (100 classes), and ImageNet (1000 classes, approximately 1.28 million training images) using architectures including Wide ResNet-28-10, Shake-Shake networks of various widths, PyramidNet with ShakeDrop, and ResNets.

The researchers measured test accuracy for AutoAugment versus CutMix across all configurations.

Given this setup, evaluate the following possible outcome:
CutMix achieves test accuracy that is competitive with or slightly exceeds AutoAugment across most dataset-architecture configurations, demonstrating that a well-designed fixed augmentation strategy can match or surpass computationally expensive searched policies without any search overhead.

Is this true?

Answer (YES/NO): NO